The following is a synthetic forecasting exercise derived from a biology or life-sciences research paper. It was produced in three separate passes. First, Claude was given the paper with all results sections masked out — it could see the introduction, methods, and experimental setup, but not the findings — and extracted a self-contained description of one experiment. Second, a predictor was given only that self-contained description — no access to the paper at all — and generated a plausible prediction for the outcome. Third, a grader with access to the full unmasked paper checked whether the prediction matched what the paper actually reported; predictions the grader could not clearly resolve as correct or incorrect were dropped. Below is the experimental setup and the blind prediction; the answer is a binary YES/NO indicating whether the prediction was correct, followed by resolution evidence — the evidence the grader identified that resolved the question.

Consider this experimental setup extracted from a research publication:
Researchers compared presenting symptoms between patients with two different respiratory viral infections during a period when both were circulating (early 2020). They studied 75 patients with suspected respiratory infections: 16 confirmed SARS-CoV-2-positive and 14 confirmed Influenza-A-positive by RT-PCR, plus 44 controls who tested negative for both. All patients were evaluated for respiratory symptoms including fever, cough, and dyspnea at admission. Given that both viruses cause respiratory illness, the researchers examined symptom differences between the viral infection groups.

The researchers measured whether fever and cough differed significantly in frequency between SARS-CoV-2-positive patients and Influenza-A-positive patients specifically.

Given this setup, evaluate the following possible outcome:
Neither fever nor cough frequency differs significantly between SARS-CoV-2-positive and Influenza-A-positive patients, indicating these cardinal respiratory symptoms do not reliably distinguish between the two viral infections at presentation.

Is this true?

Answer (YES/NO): YES